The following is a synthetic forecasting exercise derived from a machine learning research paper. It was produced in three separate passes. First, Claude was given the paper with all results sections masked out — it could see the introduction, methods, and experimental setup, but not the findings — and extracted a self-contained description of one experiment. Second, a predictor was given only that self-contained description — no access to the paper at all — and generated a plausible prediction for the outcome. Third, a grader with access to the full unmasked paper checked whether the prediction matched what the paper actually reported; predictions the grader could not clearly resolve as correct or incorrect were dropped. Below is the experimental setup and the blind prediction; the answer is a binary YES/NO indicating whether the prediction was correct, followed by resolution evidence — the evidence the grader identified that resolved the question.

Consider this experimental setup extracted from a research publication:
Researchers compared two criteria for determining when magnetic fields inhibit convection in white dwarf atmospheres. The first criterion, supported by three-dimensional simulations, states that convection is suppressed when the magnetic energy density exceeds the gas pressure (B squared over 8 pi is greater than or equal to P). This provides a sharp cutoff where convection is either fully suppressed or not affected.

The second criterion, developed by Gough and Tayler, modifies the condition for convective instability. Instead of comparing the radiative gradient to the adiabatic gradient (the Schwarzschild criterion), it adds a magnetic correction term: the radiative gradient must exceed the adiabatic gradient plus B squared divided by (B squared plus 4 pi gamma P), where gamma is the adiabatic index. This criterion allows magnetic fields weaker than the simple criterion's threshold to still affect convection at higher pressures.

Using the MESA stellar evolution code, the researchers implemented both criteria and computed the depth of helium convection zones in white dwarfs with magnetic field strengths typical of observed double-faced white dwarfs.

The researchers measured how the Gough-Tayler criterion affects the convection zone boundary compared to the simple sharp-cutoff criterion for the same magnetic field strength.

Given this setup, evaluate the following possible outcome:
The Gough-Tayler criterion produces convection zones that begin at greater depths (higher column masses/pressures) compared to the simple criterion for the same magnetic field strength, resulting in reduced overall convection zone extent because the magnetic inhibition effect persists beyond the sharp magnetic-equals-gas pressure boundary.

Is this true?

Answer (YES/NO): NO